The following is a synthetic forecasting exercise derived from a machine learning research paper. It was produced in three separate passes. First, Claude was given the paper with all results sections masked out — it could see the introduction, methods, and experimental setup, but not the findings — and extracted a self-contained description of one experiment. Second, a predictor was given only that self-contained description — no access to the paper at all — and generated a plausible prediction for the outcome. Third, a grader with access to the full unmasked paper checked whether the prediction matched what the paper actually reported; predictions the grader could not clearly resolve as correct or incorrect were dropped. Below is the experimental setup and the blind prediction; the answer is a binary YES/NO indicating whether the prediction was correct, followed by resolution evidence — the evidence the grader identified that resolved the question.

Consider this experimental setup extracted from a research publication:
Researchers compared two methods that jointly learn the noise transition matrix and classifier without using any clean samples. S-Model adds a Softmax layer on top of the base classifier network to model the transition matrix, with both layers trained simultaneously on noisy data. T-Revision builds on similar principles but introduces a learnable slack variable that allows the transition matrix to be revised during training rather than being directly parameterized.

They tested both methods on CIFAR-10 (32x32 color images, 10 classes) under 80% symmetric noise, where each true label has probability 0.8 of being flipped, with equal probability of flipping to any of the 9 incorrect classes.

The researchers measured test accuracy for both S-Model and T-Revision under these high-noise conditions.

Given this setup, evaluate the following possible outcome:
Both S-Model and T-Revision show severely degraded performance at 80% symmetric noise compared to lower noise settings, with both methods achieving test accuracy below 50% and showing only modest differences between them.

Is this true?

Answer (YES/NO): NO